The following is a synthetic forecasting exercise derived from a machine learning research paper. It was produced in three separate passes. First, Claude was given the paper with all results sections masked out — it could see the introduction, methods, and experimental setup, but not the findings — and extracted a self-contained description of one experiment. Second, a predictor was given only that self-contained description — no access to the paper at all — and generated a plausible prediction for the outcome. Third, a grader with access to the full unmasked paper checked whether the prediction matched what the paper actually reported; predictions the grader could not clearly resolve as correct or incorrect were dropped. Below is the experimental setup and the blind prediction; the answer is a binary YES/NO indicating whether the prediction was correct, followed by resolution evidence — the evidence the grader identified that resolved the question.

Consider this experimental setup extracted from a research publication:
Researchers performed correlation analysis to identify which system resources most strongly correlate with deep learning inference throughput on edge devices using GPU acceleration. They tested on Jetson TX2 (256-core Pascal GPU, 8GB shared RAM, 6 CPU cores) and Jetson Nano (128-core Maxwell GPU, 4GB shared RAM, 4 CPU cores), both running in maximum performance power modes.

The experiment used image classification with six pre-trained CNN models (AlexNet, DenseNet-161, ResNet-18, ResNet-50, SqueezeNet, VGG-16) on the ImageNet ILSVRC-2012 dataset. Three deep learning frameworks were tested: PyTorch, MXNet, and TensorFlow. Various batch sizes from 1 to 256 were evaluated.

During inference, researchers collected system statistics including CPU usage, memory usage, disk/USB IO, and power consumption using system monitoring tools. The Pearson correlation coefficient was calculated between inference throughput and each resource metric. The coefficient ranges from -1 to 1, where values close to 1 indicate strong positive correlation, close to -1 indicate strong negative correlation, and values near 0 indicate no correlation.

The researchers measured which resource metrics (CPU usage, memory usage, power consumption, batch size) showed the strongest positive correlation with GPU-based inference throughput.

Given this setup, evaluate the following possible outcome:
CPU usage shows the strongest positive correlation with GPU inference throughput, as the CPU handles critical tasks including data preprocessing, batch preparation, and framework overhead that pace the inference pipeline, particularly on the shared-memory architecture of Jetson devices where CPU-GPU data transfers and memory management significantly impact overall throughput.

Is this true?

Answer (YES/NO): NO